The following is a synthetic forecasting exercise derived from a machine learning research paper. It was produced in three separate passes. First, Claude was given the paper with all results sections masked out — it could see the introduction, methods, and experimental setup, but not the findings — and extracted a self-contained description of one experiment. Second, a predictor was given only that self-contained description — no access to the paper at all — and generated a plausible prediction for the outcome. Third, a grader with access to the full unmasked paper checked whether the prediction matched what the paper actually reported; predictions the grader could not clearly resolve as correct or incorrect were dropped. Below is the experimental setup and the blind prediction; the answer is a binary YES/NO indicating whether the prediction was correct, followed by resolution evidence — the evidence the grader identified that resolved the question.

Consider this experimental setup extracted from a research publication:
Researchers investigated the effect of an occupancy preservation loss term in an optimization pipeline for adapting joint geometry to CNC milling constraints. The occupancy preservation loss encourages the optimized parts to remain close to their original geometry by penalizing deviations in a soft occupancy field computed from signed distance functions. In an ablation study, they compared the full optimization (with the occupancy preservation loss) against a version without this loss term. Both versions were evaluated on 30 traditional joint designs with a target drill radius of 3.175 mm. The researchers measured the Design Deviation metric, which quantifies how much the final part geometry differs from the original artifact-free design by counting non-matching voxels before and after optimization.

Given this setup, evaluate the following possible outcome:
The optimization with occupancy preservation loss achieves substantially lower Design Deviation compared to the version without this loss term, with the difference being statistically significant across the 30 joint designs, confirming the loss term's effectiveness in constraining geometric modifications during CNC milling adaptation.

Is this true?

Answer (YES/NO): NO